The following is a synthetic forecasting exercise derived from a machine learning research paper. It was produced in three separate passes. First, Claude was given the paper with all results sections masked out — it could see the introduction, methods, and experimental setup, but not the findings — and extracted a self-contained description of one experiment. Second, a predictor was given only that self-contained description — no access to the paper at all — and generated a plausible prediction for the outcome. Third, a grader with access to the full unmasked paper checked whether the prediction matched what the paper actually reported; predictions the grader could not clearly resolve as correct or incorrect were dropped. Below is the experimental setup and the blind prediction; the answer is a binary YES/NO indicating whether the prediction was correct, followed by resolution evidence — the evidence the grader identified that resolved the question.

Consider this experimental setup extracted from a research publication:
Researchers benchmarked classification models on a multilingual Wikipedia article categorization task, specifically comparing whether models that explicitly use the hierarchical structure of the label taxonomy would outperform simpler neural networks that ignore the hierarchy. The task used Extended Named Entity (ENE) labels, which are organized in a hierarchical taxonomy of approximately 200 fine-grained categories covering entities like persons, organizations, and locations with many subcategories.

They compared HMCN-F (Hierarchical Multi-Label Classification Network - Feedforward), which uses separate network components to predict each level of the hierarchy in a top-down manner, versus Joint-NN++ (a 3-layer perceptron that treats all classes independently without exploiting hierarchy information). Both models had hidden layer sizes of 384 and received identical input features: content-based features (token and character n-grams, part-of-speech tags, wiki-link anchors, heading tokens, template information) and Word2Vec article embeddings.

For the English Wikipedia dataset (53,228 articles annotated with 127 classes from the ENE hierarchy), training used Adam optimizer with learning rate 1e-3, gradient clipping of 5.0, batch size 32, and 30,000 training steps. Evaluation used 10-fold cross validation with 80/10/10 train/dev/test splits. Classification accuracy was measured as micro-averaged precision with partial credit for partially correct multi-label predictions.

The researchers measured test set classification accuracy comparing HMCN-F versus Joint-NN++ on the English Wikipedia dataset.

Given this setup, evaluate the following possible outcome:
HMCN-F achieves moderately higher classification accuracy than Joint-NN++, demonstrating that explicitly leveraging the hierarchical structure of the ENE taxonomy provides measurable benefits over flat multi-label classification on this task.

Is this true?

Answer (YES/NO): NO